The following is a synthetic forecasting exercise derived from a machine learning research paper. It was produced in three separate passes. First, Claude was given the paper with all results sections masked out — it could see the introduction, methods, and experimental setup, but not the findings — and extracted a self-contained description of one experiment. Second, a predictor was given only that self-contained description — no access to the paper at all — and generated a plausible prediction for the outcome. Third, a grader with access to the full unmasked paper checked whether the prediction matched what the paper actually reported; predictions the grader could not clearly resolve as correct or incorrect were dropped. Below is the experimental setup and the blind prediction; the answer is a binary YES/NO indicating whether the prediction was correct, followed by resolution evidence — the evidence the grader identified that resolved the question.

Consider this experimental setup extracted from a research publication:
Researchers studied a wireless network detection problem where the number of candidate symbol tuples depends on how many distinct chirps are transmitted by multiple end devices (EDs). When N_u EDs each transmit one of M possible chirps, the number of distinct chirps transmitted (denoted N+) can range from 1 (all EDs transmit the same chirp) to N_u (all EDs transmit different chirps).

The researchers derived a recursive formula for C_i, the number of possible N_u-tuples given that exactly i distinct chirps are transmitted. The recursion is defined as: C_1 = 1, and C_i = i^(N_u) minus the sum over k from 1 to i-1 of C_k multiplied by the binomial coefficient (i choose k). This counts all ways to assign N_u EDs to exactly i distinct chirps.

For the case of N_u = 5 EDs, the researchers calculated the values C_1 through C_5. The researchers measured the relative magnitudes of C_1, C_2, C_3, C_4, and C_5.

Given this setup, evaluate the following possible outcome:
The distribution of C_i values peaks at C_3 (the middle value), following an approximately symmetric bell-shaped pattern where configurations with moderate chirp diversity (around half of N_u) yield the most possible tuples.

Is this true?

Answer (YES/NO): NO